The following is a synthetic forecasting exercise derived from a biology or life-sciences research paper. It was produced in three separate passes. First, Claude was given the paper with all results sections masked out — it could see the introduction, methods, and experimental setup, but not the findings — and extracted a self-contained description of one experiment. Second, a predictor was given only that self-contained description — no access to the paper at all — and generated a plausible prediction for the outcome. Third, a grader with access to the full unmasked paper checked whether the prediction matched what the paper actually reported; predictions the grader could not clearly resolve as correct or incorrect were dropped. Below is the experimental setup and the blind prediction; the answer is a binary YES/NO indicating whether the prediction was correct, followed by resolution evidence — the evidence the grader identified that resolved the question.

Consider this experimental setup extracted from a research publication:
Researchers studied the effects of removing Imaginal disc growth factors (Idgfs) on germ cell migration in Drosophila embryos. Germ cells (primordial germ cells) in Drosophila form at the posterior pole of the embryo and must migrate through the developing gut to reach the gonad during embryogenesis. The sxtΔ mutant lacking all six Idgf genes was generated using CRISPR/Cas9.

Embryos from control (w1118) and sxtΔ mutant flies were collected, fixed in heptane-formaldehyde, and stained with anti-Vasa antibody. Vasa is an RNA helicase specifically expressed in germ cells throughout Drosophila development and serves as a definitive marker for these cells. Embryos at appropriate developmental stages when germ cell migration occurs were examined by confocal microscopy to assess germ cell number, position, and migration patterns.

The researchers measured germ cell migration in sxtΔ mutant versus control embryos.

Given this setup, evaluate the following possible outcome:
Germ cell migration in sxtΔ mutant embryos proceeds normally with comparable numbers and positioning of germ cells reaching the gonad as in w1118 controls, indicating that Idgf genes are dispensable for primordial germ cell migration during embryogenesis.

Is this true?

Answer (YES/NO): NO